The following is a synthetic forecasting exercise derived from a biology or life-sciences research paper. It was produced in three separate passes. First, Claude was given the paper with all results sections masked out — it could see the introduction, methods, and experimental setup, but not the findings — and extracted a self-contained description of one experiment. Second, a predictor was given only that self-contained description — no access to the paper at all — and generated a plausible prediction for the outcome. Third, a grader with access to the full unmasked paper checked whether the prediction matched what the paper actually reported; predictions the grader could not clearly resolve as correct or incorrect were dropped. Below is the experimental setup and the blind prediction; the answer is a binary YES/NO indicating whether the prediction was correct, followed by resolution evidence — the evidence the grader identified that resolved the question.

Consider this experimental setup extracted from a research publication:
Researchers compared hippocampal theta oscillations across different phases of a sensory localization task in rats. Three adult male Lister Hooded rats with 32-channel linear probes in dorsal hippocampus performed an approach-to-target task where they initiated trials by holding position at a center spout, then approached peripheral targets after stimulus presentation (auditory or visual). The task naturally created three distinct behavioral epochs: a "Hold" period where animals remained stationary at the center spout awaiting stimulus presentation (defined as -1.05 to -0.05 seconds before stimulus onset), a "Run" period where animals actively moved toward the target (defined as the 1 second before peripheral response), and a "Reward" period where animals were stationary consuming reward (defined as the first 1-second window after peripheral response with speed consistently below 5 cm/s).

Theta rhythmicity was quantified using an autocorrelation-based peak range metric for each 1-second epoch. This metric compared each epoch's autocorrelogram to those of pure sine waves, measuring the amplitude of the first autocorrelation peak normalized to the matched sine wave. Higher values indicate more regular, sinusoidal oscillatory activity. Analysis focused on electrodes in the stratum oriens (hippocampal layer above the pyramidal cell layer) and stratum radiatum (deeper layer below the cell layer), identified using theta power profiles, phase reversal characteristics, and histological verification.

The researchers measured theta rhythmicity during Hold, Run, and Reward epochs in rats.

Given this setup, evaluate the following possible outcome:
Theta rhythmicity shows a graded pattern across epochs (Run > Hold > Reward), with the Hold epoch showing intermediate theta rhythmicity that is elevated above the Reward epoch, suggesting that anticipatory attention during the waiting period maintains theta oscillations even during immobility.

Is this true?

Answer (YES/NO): NO